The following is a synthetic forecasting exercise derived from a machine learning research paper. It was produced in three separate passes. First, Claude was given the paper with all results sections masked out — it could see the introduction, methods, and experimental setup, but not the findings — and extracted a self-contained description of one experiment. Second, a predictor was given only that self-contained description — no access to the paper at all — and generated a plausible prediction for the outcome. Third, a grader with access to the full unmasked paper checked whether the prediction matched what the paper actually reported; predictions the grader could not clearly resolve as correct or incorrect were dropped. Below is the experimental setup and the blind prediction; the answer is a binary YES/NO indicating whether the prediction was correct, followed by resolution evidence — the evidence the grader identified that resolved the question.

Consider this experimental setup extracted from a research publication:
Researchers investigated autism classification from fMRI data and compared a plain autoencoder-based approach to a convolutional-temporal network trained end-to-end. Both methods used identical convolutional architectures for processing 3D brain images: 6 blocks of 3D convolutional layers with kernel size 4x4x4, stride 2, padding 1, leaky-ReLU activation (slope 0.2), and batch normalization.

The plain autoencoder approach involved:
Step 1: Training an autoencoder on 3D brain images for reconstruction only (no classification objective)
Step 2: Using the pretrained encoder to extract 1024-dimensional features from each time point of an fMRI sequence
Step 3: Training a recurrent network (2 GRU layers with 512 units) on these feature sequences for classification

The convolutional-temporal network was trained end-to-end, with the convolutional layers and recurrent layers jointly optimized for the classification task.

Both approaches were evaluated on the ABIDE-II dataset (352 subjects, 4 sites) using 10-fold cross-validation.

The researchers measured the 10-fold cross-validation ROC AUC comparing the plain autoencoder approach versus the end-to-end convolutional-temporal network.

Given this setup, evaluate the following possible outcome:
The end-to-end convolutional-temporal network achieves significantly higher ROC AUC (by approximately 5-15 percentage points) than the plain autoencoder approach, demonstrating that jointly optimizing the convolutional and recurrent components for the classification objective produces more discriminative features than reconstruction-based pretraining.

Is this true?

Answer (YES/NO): NO